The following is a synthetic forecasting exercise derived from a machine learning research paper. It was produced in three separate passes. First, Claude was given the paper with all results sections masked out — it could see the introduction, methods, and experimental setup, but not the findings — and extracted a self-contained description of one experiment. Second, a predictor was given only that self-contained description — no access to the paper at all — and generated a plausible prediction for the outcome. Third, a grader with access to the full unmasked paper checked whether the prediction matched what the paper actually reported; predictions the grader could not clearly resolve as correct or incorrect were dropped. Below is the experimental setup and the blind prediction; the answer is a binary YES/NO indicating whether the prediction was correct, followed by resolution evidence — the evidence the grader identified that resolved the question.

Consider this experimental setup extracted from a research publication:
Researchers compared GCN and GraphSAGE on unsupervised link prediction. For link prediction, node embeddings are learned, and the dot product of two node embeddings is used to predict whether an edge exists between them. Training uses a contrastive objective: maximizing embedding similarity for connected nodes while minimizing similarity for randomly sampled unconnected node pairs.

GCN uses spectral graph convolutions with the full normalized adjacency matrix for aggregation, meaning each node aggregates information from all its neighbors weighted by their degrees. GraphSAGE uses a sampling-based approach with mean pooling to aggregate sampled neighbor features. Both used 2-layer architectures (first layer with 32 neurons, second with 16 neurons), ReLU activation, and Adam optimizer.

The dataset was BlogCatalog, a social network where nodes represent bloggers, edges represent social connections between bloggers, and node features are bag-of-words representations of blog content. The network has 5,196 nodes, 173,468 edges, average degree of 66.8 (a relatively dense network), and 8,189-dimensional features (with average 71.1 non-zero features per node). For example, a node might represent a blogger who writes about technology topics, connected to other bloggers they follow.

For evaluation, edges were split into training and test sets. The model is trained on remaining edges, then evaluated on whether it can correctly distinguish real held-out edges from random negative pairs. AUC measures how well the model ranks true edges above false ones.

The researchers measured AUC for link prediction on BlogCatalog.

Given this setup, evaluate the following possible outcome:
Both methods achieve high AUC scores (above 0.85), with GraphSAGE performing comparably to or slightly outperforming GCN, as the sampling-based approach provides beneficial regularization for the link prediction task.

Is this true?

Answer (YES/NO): NO